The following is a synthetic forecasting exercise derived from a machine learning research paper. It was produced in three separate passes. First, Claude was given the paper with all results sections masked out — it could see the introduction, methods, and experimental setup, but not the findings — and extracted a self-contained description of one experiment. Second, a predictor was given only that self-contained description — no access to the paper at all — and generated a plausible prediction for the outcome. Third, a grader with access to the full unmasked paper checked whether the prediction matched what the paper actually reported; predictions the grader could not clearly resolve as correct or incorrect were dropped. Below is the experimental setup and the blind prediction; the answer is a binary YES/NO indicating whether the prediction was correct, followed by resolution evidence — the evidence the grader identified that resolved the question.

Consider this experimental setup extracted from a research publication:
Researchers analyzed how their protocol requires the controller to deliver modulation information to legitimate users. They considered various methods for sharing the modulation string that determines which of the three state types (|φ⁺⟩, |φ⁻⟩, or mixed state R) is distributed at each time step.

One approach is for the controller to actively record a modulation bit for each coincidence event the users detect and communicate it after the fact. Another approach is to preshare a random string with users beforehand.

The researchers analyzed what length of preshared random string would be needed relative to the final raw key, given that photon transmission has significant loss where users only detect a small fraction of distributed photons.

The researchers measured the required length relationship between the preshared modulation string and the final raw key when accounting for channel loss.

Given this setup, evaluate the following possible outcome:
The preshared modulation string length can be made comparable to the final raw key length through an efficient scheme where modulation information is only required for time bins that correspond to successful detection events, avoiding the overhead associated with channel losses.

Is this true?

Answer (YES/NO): NO